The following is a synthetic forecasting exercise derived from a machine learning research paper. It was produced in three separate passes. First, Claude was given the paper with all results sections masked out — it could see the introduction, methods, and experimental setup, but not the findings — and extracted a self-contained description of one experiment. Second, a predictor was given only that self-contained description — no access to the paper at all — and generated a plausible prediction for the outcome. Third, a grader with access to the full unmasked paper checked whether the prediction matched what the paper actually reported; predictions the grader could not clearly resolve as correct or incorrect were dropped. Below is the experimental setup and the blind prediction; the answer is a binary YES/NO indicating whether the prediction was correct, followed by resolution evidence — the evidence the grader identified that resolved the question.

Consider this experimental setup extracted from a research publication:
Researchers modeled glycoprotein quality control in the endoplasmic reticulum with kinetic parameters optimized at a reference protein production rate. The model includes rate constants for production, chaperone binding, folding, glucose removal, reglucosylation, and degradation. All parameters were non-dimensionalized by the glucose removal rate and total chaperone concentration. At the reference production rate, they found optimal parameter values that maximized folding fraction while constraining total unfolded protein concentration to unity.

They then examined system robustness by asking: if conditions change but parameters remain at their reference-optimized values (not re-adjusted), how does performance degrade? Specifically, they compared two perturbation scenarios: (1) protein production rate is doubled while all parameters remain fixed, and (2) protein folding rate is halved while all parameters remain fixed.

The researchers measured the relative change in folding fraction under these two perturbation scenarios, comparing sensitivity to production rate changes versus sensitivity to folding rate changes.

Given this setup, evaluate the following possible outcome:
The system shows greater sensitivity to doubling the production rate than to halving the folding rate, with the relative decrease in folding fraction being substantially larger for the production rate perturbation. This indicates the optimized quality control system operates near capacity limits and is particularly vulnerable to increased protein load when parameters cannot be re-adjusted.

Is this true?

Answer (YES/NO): YES